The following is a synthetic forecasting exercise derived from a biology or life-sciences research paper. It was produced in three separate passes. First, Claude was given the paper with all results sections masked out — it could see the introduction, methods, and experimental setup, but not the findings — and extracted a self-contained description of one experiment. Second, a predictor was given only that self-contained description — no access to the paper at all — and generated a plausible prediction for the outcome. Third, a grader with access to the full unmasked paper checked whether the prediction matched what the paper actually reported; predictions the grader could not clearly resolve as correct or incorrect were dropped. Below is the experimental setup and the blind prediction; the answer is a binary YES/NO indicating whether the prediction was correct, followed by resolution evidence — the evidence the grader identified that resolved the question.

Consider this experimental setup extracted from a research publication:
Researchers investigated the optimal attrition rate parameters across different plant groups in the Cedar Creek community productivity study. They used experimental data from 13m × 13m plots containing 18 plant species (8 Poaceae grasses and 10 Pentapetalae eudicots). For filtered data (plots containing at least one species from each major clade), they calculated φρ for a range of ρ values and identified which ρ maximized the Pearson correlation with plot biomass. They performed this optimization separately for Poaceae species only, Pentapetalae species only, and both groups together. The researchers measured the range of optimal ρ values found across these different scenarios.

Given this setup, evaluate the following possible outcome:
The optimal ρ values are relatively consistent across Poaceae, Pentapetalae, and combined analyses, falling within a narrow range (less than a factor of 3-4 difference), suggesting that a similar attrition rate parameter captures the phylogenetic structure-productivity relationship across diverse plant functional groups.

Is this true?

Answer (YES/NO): NO